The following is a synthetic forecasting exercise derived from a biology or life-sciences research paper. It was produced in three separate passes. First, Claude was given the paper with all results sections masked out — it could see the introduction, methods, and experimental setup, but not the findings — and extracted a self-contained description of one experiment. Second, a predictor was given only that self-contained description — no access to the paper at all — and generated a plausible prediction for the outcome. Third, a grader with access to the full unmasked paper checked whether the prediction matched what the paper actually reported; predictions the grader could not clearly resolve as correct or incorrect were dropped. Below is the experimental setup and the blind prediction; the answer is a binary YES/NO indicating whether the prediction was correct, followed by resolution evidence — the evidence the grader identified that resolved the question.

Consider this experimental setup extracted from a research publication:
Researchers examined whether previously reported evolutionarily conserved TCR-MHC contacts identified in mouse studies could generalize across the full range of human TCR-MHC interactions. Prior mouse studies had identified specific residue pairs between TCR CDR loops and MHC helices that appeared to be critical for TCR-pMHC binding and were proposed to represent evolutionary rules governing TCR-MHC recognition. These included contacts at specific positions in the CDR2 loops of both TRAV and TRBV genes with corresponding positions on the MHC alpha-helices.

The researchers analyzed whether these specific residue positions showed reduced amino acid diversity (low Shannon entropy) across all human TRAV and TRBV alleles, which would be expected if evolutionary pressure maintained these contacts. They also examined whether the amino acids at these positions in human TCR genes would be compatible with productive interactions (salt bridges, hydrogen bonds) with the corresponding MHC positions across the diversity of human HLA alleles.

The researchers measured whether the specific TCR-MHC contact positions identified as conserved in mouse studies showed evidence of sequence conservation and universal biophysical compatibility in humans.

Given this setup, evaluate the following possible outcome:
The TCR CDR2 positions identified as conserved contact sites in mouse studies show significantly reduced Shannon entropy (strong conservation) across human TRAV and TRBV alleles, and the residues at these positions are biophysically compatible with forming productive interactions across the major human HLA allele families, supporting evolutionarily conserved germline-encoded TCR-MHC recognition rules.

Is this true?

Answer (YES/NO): NO